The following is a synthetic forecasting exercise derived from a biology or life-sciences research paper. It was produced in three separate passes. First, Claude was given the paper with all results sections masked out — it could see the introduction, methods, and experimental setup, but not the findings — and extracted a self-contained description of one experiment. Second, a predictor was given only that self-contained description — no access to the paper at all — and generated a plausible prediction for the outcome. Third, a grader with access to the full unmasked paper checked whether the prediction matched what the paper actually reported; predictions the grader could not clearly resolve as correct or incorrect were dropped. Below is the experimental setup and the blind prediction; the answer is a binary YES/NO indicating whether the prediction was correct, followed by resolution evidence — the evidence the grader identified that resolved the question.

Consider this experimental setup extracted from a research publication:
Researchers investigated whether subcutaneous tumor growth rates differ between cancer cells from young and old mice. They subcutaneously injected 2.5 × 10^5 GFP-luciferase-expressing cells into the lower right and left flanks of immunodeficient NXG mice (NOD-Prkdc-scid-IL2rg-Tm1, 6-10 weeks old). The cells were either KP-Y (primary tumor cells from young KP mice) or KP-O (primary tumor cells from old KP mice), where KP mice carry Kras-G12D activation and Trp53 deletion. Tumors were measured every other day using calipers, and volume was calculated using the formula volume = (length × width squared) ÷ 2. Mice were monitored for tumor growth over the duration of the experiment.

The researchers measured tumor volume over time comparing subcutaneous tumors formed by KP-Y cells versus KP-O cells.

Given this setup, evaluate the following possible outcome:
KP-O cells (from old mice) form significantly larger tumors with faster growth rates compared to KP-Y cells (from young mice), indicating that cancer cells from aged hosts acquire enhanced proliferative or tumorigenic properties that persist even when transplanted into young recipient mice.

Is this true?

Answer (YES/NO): NO